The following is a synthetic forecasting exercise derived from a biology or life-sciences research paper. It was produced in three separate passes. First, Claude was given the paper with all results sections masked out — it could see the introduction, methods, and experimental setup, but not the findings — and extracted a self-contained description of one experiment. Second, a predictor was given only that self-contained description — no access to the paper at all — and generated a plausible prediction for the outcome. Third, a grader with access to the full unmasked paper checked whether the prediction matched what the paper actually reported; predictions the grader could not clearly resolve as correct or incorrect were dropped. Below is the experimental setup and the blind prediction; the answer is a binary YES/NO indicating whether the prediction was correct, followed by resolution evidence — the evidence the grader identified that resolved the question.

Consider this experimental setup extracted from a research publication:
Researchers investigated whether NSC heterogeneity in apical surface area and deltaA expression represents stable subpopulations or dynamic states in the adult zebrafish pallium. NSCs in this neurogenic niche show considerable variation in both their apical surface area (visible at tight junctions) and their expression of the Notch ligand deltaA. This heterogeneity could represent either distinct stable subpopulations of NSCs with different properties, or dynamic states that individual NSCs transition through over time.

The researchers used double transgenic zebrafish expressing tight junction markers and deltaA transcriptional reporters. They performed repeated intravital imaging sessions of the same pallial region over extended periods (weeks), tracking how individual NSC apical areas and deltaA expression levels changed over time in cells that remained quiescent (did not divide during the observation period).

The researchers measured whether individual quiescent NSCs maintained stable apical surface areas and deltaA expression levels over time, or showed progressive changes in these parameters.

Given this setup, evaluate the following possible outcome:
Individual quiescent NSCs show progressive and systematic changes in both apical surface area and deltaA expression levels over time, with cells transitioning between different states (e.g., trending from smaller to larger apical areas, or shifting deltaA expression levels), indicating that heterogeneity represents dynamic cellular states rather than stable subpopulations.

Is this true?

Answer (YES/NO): NO